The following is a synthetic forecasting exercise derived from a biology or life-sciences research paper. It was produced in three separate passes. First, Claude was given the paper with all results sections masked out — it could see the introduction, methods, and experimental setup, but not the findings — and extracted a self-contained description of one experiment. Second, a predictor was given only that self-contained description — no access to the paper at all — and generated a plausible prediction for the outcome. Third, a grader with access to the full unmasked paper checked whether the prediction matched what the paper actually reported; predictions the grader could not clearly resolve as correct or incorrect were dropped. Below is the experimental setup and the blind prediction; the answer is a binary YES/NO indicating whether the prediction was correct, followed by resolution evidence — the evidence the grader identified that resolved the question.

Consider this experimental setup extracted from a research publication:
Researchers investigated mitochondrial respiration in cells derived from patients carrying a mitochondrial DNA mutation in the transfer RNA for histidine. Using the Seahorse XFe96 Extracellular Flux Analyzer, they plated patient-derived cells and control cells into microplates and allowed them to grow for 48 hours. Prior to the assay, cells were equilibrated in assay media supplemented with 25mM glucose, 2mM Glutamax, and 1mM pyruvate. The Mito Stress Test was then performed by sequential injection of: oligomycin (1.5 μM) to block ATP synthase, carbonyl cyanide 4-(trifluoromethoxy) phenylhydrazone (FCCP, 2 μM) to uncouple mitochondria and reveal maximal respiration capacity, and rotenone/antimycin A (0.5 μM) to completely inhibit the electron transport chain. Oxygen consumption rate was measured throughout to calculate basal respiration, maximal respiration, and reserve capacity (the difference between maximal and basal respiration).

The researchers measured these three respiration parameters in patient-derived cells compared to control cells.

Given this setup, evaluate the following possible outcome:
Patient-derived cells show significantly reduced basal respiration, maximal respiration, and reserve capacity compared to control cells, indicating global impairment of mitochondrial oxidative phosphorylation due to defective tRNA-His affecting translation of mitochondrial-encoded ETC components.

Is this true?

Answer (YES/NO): YES